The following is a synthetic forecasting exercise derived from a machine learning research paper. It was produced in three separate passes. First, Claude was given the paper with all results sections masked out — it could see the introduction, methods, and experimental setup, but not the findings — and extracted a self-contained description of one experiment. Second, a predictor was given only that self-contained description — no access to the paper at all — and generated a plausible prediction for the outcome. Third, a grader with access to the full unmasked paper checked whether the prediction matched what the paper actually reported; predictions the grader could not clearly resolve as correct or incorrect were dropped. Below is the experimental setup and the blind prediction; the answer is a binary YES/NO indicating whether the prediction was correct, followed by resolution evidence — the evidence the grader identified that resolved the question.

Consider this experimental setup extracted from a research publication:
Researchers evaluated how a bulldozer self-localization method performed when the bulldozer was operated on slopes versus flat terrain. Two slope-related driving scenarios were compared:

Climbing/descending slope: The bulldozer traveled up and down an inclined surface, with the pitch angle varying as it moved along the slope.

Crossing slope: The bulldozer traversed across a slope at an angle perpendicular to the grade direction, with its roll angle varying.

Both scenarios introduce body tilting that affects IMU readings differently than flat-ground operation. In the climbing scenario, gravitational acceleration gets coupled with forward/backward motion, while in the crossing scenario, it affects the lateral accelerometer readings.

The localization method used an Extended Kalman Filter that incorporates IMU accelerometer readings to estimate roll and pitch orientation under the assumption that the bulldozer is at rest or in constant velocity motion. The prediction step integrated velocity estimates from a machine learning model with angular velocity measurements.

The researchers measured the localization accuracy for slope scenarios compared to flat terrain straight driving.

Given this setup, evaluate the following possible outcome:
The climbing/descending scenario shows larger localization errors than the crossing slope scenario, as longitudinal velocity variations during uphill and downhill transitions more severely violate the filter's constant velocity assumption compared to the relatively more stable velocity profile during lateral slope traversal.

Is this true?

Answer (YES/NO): NO